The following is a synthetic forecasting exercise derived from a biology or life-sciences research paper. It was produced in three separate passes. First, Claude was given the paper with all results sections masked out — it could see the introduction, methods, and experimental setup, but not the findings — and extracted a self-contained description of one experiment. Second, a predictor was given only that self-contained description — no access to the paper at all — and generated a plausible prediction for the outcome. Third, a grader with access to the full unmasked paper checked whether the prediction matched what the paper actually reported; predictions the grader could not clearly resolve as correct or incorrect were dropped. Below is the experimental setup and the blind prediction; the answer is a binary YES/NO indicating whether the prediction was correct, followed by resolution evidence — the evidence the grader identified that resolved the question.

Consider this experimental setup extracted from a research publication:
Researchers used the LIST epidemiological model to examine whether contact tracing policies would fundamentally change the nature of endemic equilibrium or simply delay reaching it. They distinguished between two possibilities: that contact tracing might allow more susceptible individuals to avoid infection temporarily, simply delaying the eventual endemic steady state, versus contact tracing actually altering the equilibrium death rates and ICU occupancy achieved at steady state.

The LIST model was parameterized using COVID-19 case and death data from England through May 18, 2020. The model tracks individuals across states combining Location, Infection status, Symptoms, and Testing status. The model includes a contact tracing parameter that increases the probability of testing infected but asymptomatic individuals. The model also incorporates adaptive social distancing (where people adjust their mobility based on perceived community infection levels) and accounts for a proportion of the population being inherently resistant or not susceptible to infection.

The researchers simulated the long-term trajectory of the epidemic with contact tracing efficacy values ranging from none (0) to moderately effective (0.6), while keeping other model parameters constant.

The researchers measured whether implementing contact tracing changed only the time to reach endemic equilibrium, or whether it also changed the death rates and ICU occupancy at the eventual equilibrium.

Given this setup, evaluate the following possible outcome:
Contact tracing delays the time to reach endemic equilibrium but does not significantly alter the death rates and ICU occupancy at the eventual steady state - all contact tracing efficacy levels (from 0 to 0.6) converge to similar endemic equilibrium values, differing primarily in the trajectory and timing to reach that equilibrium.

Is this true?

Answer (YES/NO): NO